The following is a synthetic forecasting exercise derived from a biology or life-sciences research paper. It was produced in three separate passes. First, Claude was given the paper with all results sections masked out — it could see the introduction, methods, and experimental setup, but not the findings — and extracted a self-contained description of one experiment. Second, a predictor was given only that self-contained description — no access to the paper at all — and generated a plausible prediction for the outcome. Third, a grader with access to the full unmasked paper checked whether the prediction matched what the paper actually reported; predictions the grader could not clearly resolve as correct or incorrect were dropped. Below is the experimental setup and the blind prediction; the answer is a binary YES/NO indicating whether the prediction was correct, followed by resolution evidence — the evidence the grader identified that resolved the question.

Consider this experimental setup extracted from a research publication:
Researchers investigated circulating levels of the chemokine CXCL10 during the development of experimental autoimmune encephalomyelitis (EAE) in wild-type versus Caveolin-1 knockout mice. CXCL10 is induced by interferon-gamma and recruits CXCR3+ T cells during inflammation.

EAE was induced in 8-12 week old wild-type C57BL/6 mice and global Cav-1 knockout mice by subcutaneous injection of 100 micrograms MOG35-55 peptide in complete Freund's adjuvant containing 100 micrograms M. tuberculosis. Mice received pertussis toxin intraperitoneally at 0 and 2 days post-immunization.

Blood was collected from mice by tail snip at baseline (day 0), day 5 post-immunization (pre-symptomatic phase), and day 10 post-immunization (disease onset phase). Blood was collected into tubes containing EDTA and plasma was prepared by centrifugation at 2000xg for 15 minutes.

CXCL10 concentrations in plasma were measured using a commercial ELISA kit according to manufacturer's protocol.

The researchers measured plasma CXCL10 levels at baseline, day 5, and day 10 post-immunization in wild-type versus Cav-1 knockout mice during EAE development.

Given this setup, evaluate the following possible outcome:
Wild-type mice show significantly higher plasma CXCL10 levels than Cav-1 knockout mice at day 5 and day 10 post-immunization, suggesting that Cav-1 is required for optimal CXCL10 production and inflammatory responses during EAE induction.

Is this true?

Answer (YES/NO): NO